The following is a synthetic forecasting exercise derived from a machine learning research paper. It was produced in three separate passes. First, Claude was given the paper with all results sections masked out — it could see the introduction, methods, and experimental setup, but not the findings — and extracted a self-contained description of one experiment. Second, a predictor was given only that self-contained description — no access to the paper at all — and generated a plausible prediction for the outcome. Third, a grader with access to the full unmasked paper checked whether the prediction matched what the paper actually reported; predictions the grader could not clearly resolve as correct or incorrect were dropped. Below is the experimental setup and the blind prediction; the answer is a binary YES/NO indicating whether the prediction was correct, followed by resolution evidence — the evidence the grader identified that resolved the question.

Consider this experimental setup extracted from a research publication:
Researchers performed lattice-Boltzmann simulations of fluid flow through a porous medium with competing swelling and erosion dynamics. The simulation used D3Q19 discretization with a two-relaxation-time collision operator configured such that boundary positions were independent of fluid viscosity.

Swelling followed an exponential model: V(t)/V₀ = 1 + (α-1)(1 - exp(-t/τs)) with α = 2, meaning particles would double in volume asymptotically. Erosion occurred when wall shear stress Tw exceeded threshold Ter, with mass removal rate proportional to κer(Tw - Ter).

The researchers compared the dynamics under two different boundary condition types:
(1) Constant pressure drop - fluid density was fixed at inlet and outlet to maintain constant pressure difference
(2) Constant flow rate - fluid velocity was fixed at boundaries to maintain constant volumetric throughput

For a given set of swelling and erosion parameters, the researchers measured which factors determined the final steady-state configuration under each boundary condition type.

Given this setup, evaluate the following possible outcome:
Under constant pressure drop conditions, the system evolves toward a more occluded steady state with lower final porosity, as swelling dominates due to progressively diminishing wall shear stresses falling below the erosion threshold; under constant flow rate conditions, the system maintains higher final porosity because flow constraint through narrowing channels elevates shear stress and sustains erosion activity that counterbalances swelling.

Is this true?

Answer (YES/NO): NO